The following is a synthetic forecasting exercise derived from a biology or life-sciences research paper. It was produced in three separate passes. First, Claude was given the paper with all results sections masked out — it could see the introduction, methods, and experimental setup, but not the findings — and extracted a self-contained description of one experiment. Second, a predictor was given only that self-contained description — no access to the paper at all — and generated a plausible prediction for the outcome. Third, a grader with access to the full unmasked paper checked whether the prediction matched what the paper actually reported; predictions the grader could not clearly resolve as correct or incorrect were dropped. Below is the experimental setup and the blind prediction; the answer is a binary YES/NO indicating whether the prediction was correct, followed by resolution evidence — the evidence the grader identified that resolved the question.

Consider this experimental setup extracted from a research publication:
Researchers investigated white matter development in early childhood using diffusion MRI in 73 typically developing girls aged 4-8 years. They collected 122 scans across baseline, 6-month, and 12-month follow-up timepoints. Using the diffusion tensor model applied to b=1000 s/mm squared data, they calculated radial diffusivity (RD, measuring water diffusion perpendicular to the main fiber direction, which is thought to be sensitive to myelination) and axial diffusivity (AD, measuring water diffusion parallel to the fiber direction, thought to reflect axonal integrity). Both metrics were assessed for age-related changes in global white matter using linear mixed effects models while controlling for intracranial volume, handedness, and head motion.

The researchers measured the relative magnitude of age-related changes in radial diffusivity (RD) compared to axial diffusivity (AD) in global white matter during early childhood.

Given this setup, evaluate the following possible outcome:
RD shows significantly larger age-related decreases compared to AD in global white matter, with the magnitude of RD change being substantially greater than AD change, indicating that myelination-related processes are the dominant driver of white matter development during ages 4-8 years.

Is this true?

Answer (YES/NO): NO